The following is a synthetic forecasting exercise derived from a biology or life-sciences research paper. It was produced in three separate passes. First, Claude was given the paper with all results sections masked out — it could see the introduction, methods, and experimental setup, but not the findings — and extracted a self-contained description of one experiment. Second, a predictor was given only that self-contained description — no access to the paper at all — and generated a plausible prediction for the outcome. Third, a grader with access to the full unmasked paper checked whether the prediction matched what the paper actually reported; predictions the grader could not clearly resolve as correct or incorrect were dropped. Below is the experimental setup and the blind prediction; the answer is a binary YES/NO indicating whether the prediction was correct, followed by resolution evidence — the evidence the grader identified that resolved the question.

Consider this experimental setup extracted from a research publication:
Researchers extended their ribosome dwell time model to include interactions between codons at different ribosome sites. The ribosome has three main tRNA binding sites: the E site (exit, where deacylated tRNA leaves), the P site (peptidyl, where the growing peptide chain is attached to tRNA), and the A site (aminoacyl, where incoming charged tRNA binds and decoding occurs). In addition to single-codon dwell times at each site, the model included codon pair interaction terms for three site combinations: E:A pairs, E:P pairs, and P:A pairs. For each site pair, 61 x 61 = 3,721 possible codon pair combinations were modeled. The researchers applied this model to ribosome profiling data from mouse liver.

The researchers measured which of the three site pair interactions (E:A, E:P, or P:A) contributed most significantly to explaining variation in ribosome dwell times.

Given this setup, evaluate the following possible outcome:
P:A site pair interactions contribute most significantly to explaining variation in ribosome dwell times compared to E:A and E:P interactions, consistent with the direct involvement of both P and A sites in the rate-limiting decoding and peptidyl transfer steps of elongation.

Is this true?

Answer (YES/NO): YES